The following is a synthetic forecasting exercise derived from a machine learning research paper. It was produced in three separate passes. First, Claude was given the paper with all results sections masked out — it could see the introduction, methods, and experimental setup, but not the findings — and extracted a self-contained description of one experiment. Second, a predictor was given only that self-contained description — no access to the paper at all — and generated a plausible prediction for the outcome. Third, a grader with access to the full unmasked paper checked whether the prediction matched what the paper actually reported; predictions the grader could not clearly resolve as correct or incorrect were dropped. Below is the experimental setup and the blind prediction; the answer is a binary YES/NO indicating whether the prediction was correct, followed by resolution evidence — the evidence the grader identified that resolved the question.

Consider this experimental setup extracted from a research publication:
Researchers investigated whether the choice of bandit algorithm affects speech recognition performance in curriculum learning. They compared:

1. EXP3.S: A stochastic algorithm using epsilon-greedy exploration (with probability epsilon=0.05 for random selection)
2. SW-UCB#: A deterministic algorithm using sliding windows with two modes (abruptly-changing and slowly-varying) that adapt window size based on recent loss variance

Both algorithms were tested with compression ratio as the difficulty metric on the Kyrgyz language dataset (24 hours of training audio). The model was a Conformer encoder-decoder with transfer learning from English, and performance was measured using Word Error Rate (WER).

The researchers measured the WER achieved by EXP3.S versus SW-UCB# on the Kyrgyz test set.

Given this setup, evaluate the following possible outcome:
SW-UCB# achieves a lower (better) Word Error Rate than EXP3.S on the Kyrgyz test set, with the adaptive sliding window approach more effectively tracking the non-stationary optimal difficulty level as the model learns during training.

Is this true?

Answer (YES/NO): YES